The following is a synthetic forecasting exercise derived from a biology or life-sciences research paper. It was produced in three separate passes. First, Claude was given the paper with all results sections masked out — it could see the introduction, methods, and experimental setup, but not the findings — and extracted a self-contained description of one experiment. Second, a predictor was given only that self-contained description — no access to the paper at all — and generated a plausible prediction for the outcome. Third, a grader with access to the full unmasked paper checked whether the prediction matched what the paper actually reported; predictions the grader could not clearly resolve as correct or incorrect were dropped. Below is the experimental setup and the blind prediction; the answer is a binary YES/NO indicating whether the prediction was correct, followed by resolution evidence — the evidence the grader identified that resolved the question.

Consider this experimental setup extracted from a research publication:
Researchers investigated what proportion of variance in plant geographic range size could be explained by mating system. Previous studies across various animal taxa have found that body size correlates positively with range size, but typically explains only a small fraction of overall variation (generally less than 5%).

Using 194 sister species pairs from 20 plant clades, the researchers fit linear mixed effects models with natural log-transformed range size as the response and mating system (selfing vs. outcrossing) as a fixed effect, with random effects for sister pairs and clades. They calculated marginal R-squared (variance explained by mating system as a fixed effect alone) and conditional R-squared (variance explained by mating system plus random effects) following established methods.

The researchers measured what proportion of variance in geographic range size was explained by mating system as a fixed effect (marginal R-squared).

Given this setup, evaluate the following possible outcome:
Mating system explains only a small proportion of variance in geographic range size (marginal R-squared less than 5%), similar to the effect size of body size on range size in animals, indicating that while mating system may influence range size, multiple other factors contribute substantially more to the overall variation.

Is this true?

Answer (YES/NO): NO